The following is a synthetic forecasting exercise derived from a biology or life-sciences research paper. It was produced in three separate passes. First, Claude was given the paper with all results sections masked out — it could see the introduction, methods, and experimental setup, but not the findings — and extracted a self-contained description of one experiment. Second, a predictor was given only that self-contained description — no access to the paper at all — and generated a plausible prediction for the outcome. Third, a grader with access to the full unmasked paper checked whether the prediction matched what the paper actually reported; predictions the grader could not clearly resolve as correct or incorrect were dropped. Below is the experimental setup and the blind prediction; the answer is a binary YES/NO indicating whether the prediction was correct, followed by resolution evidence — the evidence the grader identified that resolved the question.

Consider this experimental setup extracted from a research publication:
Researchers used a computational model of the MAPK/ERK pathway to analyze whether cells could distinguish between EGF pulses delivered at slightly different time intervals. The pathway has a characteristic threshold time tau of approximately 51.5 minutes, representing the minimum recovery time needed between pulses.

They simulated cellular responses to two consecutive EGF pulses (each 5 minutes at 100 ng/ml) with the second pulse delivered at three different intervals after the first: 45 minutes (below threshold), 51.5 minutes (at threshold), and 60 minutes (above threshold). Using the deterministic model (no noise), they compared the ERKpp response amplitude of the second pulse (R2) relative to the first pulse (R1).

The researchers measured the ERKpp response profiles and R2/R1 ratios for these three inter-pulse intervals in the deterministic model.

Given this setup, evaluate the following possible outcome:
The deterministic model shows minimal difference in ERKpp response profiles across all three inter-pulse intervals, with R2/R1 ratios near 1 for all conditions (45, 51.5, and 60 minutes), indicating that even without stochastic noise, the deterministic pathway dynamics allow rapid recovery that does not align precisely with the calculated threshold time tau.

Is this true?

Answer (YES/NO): NO